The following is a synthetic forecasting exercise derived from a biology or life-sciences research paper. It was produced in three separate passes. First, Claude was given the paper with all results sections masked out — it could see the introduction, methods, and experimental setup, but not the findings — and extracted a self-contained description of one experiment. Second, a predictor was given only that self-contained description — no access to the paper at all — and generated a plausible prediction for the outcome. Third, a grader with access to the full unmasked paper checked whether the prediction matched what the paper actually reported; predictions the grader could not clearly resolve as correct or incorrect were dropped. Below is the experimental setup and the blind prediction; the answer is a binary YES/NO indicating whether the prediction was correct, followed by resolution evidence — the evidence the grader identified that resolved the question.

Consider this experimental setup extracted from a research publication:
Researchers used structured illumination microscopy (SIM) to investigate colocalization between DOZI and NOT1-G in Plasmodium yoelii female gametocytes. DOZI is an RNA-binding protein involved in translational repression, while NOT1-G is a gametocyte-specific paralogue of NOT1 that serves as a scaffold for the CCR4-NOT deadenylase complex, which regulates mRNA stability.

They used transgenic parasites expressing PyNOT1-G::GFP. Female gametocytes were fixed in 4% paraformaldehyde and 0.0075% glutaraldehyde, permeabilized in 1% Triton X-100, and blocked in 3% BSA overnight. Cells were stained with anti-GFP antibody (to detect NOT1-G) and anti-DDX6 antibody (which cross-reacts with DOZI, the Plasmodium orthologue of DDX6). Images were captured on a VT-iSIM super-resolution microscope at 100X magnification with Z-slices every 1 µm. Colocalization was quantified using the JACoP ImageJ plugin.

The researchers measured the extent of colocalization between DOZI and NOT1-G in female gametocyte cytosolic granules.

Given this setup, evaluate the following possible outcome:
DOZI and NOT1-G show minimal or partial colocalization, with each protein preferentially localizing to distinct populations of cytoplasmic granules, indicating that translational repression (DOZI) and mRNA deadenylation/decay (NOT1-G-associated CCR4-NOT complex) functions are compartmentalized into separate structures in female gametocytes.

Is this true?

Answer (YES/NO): NO